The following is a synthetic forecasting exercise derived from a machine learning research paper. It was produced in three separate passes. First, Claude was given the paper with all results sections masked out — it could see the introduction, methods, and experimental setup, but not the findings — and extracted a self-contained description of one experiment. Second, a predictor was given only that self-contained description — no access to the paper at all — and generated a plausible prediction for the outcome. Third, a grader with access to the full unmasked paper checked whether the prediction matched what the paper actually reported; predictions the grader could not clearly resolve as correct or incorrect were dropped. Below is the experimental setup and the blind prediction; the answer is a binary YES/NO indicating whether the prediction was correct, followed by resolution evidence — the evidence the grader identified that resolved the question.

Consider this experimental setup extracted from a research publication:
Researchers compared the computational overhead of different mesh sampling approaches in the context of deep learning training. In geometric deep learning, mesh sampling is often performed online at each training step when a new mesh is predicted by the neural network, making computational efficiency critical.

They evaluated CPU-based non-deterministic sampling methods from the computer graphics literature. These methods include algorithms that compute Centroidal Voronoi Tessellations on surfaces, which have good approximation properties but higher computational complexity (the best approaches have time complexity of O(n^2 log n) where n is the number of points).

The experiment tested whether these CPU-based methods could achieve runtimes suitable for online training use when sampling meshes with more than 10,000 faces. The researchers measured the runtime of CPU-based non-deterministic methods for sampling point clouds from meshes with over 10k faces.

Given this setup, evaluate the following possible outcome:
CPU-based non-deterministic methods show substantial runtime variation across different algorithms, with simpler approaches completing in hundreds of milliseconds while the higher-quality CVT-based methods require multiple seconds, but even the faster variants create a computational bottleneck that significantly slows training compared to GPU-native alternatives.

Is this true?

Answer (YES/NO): NO